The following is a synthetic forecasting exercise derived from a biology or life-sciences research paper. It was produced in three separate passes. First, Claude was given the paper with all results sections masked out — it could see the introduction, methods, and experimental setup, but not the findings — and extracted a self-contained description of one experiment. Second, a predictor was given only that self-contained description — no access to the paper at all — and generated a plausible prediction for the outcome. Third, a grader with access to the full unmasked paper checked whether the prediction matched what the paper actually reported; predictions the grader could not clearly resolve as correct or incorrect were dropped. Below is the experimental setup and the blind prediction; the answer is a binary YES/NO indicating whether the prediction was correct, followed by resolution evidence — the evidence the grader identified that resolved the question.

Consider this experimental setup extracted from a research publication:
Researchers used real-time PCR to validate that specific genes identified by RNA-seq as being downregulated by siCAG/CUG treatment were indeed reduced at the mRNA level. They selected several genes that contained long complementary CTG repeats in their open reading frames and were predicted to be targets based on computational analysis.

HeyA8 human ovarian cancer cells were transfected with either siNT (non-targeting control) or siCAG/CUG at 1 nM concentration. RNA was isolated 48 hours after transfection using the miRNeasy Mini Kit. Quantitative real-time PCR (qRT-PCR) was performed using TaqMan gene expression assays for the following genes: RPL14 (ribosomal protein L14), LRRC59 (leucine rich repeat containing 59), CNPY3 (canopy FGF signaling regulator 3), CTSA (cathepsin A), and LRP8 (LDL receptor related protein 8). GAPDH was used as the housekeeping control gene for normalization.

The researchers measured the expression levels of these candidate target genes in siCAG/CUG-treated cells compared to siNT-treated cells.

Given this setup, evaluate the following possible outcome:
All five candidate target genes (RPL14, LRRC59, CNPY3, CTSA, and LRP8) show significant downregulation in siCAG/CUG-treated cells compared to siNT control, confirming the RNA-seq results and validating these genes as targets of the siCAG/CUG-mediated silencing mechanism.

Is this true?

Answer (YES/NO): YES